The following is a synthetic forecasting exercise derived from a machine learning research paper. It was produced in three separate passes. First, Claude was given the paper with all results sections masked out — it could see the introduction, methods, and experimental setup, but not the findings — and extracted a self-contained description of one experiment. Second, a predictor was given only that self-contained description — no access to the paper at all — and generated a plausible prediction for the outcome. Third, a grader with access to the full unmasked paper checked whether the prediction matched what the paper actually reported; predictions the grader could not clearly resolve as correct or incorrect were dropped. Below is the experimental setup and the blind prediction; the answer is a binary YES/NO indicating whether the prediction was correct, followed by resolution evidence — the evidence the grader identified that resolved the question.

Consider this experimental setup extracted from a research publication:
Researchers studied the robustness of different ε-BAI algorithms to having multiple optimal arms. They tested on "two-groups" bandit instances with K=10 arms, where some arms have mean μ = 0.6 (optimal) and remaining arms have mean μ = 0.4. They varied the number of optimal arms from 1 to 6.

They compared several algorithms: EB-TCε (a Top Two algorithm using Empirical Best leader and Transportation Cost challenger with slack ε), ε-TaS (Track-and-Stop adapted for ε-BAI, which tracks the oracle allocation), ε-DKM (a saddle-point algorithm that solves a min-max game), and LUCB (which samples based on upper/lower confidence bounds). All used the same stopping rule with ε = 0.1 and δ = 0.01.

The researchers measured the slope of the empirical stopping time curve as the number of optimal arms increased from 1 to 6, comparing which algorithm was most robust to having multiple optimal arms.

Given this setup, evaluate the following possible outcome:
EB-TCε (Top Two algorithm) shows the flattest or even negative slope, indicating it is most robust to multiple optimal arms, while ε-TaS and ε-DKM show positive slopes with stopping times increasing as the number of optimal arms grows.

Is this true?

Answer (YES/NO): YES